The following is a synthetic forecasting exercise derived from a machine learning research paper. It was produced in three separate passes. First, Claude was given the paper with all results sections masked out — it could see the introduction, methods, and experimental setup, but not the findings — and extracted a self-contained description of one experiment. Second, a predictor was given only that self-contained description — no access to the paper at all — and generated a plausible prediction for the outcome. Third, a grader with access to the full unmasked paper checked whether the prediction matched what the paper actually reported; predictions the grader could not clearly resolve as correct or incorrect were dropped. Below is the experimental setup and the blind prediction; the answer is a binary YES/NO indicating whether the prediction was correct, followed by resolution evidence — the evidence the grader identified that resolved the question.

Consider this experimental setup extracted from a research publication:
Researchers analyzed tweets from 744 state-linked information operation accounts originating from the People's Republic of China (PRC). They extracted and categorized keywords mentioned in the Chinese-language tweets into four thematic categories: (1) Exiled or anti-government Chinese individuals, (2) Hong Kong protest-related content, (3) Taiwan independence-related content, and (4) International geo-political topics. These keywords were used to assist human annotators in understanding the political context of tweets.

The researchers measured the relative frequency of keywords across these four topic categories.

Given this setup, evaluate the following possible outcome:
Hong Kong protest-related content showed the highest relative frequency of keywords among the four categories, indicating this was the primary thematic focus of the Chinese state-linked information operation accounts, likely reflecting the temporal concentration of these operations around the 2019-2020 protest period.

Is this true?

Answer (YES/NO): NO